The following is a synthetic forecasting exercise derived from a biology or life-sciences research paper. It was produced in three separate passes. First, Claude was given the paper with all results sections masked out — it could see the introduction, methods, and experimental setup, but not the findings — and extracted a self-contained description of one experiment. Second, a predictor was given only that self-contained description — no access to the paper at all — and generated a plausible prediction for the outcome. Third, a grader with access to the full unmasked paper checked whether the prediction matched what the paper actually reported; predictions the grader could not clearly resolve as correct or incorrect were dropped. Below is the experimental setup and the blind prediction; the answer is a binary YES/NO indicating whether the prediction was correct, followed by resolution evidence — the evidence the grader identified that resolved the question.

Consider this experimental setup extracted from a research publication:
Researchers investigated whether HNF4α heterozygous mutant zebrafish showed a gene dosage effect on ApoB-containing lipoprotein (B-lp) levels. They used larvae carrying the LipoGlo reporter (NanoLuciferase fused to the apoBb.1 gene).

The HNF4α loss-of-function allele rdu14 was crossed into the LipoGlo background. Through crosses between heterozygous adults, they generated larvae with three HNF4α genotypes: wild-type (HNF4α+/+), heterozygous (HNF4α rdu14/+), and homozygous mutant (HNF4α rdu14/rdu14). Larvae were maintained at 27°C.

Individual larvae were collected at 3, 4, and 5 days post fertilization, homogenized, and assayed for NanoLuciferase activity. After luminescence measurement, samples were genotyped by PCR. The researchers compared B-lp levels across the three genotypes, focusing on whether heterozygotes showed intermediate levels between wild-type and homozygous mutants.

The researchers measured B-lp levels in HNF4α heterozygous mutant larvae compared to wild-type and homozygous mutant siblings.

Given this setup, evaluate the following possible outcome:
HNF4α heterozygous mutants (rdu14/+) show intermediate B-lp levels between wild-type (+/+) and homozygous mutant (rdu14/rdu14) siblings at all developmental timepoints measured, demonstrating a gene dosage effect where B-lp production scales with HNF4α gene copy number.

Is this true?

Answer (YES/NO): NO